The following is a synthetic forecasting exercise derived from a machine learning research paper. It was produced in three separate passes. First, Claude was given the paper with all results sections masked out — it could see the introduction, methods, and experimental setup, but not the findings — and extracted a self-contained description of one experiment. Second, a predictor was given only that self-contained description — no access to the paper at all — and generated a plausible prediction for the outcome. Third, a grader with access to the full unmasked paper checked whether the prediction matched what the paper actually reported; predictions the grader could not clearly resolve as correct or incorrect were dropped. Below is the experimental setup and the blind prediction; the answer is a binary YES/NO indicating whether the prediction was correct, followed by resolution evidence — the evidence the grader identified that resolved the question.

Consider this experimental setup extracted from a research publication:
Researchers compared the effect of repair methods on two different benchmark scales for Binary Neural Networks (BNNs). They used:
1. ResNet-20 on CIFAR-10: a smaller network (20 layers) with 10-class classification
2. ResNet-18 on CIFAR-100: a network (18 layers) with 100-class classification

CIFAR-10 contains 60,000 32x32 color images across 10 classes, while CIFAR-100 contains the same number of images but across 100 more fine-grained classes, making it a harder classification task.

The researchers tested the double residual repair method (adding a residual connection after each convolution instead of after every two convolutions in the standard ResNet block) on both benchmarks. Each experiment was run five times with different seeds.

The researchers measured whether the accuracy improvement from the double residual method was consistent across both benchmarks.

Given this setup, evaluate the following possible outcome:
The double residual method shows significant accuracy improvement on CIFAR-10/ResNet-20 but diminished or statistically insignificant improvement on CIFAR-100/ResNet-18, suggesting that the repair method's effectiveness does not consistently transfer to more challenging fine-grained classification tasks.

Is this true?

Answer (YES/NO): NO